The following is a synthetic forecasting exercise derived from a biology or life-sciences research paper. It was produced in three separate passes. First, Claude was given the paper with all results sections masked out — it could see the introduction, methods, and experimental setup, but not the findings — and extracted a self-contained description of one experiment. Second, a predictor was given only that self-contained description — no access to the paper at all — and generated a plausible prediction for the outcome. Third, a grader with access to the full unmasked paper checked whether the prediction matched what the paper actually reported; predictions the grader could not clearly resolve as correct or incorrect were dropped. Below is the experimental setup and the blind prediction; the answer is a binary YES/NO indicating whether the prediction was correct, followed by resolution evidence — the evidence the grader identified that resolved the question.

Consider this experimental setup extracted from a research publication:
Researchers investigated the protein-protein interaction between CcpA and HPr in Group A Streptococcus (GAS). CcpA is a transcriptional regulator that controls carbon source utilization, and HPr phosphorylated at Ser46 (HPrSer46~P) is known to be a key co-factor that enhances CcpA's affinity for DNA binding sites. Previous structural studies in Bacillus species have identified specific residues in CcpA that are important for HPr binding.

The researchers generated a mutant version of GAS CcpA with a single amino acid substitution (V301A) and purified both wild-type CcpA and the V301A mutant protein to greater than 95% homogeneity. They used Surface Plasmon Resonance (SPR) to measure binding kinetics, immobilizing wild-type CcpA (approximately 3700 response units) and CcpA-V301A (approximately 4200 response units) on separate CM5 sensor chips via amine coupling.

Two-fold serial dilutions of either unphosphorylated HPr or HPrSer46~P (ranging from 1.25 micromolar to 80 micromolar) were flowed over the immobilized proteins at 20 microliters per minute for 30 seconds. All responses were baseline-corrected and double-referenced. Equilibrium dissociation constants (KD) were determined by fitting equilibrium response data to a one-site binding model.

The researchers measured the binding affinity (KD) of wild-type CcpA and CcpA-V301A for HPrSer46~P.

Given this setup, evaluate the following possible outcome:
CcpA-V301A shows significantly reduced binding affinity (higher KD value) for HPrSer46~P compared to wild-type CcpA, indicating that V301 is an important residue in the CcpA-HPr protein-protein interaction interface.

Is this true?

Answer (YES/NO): YES